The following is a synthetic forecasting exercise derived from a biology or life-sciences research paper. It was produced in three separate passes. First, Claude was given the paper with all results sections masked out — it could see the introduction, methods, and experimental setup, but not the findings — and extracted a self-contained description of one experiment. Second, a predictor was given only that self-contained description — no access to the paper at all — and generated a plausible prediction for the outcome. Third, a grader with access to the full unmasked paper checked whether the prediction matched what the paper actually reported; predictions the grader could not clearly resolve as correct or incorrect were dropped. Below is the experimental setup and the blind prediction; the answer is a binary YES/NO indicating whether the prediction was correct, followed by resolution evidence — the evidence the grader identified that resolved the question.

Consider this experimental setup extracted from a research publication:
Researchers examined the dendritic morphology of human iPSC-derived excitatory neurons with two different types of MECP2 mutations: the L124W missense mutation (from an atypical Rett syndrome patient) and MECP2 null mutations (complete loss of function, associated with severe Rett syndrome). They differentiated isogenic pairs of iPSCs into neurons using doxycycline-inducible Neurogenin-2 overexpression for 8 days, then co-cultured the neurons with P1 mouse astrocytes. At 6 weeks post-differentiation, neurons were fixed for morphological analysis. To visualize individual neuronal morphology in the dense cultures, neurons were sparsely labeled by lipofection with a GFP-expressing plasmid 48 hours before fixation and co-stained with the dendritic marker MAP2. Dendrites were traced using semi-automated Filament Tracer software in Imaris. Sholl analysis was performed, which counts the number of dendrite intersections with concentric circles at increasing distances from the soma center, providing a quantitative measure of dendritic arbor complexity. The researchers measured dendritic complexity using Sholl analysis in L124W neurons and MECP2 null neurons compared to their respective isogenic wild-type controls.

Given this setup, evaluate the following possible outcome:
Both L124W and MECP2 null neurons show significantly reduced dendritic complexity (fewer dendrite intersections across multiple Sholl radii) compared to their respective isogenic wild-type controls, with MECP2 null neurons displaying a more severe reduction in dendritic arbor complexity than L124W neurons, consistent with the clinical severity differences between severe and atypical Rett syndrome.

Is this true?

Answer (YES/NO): NO